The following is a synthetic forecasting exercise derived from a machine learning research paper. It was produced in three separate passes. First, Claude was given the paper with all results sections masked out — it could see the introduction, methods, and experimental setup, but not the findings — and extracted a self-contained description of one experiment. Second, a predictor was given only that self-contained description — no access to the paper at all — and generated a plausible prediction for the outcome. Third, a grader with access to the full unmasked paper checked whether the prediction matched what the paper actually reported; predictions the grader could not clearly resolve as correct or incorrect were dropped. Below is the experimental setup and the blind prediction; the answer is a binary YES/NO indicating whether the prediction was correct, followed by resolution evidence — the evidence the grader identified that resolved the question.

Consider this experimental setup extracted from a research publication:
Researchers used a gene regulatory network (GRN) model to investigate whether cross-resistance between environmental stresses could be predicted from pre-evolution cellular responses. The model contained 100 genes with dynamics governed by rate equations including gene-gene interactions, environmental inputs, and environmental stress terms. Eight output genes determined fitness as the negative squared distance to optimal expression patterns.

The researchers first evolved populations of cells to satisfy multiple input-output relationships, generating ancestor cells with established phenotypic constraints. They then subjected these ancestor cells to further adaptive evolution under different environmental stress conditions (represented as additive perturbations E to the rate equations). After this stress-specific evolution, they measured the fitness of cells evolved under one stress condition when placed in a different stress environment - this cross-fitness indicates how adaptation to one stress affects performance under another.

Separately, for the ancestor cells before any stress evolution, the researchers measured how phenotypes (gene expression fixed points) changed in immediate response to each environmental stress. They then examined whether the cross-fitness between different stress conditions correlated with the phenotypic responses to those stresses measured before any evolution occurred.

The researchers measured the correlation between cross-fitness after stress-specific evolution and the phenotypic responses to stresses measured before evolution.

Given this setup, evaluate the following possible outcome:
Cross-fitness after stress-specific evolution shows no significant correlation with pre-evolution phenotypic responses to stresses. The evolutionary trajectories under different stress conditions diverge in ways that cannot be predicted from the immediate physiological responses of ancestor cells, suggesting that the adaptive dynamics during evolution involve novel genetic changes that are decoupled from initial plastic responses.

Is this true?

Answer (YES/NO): NO